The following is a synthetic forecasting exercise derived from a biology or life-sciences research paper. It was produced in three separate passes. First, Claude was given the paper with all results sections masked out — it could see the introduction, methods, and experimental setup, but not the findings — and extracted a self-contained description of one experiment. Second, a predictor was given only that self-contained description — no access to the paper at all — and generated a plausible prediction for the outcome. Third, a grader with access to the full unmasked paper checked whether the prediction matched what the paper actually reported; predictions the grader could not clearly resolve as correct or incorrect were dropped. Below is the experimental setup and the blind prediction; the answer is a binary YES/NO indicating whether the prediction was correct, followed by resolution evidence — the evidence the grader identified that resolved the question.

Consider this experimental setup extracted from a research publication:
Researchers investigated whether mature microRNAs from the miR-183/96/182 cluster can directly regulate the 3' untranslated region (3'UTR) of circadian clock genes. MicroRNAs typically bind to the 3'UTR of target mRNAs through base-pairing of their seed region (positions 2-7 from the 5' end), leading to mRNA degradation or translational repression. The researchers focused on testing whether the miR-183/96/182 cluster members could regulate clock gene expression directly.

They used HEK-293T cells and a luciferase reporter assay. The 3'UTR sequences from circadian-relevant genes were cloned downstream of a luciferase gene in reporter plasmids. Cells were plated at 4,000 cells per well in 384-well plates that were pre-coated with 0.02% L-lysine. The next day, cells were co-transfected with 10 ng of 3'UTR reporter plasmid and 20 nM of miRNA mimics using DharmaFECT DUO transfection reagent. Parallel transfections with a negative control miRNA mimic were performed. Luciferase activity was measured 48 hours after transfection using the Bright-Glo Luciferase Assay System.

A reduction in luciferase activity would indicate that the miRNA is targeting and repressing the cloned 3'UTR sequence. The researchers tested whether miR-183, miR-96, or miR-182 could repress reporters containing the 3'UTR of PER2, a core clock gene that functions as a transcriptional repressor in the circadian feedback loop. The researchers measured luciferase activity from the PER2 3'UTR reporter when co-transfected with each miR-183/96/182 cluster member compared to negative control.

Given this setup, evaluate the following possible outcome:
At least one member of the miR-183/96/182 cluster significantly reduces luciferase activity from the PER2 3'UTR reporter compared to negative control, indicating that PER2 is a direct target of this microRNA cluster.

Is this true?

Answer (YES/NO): YES